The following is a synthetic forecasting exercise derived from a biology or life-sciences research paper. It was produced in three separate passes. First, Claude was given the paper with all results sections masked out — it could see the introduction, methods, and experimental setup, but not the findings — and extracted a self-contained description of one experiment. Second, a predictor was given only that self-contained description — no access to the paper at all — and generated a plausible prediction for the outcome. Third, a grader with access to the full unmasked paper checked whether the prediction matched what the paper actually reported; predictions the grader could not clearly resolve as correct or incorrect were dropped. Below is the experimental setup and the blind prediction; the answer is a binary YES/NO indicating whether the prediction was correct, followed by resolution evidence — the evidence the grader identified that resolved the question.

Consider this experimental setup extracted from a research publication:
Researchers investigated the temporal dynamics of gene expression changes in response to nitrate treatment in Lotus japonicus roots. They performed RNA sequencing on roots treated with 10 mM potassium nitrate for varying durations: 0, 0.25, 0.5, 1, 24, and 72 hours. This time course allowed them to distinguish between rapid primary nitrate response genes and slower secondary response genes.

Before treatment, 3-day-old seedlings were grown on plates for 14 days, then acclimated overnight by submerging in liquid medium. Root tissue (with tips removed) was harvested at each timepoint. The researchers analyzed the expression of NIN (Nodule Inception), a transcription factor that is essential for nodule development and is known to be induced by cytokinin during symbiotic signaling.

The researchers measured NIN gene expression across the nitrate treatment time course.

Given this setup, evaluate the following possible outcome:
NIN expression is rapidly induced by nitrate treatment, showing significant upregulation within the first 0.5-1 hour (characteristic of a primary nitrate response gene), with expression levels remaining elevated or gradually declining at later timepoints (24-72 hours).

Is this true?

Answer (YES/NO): NO